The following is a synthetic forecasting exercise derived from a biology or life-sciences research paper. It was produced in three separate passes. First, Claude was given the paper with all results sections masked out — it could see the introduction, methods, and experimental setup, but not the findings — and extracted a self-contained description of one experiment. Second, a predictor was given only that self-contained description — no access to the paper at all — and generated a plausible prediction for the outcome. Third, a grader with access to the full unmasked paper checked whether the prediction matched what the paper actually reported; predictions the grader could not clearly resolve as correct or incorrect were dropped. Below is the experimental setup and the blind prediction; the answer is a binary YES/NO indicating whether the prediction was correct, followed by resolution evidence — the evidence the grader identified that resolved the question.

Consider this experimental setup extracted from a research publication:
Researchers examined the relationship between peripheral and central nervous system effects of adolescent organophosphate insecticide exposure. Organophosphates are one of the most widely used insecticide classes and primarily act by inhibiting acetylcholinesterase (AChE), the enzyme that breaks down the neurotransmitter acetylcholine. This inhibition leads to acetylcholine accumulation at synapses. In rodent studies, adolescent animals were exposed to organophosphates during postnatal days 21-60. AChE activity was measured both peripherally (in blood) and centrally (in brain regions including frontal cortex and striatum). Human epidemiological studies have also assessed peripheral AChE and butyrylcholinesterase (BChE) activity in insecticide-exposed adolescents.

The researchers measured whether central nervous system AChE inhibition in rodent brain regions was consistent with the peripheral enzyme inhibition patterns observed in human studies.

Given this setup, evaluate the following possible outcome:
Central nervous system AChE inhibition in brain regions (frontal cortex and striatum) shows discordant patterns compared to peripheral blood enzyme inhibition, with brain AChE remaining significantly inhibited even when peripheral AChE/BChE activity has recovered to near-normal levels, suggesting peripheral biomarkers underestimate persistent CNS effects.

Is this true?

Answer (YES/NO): NO